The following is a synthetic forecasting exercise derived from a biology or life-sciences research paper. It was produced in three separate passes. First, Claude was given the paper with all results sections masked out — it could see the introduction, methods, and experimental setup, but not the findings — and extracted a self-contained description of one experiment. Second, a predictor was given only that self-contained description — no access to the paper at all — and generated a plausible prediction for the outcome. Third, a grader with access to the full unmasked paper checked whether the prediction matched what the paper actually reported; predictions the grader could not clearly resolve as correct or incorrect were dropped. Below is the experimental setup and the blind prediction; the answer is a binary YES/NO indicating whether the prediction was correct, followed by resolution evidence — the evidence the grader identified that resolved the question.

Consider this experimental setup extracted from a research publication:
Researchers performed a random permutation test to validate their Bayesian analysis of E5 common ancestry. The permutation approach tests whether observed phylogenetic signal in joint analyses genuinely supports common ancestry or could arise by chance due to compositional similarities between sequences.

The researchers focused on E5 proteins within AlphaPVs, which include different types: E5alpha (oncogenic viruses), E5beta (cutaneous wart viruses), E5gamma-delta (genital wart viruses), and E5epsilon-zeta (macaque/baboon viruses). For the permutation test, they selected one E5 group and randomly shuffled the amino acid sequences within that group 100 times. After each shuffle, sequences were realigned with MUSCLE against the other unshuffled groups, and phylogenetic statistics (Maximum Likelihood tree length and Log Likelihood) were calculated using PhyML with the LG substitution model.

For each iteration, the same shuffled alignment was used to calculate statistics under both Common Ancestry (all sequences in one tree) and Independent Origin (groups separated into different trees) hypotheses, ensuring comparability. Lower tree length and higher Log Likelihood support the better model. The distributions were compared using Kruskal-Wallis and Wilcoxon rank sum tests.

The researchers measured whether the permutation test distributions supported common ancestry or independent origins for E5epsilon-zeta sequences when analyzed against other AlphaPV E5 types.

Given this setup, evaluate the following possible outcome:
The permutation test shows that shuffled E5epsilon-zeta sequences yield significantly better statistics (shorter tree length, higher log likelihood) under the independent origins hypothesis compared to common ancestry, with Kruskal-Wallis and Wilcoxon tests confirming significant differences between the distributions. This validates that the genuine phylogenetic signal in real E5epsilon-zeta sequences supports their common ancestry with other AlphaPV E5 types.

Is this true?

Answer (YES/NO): NO